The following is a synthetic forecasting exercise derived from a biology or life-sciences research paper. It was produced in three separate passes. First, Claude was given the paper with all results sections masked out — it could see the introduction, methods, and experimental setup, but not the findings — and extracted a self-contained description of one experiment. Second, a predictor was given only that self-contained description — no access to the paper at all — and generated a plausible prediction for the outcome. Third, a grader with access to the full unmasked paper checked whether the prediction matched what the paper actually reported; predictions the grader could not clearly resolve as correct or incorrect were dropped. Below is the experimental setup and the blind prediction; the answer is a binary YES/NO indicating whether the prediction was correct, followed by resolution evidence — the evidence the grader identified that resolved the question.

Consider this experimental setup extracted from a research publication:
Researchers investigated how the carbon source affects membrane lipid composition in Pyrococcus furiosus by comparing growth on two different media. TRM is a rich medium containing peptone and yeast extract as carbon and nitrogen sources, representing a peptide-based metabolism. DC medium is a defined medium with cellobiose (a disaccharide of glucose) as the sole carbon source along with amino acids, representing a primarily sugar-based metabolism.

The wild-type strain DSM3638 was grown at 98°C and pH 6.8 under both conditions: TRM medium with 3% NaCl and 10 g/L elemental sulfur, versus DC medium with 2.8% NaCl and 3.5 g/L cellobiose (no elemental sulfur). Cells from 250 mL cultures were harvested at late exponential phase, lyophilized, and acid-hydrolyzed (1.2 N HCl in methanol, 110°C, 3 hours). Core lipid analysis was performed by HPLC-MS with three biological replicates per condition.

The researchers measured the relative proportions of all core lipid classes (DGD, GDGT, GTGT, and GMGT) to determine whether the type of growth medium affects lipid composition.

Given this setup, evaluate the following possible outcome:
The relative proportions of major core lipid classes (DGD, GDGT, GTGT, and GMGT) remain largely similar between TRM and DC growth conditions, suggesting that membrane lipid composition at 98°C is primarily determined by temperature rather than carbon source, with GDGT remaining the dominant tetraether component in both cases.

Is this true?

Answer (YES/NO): NO